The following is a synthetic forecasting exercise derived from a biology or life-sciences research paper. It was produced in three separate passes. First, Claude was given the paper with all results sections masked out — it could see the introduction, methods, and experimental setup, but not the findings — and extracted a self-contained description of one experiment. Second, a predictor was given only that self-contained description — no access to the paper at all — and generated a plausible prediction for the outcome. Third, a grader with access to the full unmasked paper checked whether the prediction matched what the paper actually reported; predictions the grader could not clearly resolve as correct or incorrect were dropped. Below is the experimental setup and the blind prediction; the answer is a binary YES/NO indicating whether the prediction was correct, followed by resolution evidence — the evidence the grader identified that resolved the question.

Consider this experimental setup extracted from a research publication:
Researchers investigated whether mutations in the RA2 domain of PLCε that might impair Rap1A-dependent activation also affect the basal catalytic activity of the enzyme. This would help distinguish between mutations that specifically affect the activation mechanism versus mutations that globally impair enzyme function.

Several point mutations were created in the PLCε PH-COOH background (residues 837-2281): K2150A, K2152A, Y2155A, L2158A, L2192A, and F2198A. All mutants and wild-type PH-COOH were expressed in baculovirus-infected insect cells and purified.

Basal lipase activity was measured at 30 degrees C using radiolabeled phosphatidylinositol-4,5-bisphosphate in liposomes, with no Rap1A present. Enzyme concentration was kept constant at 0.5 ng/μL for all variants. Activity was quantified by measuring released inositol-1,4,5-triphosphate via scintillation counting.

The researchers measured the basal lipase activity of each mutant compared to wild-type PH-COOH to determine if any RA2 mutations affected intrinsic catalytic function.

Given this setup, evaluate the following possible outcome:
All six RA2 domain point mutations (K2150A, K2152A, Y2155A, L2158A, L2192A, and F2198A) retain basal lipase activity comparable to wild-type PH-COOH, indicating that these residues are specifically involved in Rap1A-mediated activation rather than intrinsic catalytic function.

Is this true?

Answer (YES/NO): NO